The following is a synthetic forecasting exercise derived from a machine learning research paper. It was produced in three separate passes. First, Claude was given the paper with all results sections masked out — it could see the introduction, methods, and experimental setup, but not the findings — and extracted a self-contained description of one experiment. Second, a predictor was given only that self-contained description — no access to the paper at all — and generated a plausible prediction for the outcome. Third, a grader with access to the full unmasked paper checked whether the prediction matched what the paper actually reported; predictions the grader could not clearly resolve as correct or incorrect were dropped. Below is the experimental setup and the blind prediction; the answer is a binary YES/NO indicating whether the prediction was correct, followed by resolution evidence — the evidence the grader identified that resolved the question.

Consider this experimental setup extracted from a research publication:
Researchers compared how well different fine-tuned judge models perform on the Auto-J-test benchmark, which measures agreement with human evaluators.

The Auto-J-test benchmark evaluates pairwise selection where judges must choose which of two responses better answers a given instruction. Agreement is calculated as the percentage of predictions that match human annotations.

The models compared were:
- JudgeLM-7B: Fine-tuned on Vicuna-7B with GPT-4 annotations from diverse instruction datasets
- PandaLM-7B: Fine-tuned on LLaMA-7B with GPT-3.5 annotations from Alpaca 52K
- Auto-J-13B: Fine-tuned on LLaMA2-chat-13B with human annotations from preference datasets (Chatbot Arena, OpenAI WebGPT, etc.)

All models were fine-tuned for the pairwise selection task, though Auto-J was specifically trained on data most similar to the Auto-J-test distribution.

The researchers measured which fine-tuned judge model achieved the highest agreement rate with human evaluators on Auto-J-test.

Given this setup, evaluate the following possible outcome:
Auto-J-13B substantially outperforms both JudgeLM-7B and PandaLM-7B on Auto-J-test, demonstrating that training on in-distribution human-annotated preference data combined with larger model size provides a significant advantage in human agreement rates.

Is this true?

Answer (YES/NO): YES